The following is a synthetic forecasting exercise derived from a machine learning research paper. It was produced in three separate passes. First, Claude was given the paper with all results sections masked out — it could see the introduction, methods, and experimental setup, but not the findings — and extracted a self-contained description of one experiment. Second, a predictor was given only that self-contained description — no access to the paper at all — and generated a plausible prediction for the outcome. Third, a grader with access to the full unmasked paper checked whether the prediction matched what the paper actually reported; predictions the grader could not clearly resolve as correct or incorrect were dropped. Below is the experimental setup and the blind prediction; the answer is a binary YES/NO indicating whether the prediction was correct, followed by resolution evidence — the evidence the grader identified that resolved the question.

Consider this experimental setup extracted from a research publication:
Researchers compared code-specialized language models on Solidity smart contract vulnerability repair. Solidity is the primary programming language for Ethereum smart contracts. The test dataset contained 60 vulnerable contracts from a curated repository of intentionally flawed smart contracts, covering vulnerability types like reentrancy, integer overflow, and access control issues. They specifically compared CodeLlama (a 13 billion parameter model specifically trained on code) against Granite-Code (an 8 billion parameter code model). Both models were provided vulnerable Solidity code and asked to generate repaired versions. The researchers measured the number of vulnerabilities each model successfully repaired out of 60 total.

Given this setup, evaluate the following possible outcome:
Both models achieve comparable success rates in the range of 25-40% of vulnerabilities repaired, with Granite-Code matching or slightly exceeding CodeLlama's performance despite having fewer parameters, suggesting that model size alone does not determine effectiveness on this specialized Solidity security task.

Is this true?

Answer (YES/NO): NO